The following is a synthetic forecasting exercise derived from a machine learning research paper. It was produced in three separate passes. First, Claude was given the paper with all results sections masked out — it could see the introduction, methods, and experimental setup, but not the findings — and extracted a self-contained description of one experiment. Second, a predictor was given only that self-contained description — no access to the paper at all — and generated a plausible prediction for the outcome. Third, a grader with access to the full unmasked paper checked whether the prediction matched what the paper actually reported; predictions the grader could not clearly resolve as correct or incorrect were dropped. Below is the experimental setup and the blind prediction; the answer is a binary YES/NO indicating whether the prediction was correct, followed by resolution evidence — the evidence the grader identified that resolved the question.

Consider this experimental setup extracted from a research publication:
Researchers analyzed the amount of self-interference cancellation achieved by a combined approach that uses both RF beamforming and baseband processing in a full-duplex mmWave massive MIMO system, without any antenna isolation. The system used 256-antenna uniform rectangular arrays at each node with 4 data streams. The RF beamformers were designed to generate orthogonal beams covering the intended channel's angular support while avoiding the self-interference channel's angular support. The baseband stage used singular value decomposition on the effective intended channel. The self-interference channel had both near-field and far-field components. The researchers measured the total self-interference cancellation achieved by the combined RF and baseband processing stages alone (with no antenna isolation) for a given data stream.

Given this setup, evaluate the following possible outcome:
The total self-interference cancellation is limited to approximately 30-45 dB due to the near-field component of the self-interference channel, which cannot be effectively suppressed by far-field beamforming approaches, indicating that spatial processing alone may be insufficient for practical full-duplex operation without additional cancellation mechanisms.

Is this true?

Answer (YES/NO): NO